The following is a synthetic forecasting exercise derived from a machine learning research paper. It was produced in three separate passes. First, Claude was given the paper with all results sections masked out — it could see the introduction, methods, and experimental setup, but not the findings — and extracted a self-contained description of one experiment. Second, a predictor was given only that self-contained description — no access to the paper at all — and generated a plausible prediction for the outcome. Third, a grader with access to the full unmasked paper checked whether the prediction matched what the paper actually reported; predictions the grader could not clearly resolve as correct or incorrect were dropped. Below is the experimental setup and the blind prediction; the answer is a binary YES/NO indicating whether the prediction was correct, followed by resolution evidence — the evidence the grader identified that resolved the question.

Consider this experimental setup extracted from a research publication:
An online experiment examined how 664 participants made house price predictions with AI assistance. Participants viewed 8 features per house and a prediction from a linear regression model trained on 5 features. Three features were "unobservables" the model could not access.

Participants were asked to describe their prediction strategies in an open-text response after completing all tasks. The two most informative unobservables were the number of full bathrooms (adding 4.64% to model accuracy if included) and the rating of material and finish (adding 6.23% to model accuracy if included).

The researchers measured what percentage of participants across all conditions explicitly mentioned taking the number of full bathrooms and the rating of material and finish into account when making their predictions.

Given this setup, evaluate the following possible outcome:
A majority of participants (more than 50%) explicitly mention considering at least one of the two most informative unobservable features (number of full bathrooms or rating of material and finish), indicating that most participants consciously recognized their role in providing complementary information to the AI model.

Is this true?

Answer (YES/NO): YES